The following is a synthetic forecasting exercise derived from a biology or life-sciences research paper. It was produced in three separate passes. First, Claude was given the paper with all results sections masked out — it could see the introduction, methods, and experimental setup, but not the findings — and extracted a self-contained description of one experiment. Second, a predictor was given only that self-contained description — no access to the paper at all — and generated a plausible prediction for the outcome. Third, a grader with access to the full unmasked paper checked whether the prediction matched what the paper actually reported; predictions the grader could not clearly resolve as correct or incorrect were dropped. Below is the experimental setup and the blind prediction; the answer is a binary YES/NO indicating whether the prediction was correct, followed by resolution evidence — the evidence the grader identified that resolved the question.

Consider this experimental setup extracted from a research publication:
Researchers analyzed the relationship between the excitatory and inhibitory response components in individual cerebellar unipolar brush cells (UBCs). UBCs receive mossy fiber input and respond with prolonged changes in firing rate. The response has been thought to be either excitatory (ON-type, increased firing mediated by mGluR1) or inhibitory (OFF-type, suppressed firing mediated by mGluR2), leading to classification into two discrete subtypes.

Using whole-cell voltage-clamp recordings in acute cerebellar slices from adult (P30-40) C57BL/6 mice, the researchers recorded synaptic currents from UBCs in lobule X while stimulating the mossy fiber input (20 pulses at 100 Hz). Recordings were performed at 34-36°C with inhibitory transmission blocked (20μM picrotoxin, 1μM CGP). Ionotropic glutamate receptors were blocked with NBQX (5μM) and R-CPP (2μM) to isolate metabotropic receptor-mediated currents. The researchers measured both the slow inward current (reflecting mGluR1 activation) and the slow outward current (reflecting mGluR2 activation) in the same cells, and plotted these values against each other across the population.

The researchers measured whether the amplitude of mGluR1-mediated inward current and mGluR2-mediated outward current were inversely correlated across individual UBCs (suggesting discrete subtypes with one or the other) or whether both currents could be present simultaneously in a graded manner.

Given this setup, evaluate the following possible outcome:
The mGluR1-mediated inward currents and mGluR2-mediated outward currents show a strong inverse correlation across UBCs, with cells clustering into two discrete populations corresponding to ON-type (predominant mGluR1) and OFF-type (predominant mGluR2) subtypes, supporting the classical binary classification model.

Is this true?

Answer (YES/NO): NO